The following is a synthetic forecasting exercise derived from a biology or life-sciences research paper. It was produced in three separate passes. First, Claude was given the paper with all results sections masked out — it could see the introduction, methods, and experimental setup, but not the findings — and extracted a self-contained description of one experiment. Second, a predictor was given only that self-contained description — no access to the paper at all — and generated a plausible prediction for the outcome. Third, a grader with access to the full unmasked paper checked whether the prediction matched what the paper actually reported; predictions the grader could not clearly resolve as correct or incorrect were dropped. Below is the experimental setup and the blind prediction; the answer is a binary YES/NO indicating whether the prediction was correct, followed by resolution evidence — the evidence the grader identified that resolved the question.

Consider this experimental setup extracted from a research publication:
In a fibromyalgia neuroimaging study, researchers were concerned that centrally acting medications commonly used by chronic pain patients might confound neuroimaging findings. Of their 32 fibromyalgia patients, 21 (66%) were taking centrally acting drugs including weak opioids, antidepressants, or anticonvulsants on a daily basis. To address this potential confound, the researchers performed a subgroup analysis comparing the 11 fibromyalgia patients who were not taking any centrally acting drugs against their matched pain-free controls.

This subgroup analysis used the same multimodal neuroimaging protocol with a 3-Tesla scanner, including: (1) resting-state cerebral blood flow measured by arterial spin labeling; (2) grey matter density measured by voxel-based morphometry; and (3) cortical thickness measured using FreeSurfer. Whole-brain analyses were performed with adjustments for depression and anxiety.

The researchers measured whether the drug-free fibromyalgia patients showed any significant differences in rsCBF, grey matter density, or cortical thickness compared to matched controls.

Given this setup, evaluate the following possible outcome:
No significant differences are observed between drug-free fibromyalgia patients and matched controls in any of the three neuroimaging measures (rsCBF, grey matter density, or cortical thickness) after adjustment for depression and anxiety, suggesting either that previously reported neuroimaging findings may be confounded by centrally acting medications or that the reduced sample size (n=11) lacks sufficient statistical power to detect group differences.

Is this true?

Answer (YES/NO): YES